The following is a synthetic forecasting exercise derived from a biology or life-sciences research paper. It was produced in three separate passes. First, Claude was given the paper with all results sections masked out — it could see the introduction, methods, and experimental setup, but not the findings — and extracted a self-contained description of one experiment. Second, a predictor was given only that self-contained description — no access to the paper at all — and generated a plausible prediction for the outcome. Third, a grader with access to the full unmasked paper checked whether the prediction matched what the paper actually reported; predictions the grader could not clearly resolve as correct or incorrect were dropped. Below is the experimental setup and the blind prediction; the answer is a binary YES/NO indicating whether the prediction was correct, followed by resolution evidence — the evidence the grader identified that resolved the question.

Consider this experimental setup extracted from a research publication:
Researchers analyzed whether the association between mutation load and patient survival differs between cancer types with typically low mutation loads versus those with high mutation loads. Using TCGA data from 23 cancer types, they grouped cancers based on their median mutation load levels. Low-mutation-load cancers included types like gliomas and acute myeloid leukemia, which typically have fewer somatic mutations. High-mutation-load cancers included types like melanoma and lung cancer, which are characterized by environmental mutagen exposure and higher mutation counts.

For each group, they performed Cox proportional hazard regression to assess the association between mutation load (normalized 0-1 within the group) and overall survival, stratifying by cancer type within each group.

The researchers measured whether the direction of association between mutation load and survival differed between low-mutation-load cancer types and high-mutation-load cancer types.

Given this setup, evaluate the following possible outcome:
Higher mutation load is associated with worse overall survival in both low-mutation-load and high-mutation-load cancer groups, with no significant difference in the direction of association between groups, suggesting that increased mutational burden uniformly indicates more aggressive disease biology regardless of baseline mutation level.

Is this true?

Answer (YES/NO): NO